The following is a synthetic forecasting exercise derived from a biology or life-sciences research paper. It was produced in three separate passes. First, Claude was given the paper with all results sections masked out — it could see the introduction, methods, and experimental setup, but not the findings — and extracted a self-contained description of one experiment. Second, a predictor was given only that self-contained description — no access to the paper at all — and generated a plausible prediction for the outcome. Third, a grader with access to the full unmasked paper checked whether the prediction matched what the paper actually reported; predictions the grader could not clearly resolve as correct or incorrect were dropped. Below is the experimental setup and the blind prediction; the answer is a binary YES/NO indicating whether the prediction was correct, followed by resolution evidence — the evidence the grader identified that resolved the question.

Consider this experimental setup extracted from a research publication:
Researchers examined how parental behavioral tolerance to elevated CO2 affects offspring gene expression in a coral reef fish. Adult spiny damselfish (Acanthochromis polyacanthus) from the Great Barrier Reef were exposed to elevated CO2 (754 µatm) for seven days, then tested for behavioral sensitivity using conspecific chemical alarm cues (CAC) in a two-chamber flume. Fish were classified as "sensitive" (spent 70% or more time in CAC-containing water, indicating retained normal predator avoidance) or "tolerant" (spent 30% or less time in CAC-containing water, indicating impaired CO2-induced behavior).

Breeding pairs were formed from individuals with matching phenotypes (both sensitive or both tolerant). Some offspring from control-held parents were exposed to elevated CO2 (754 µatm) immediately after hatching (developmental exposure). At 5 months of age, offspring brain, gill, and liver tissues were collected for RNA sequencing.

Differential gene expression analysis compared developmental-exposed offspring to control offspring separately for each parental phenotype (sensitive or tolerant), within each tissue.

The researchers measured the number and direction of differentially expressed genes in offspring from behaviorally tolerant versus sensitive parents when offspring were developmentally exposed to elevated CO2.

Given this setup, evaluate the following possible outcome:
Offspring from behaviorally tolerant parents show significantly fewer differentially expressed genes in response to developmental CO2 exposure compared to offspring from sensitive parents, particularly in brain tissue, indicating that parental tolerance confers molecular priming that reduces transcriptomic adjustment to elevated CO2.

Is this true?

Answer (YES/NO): NO